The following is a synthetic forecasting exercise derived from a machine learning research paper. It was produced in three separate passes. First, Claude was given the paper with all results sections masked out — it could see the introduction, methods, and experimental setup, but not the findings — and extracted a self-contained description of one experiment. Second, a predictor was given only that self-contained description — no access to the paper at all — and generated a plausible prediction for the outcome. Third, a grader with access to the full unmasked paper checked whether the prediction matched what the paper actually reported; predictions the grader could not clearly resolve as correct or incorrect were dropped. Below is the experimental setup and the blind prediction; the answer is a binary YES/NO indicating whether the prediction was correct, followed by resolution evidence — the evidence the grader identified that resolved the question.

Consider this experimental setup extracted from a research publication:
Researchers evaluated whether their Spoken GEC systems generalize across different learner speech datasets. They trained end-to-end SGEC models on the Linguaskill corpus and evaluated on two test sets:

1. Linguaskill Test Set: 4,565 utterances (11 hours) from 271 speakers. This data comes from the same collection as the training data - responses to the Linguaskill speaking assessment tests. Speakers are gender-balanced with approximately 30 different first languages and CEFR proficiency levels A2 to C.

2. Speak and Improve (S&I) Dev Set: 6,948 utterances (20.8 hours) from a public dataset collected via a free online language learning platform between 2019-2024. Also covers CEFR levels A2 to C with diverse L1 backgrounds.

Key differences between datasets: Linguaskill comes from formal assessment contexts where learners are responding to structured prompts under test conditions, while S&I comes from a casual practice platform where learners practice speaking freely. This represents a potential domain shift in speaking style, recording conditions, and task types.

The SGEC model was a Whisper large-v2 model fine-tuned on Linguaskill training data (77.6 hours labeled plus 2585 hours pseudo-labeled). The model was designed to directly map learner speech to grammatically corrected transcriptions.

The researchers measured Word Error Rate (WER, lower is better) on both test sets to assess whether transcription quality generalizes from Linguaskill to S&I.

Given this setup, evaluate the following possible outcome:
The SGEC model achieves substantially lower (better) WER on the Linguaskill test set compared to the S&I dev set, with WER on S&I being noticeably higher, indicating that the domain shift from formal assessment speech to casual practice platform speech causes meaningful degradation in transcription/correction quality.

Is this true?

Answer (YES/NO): YES